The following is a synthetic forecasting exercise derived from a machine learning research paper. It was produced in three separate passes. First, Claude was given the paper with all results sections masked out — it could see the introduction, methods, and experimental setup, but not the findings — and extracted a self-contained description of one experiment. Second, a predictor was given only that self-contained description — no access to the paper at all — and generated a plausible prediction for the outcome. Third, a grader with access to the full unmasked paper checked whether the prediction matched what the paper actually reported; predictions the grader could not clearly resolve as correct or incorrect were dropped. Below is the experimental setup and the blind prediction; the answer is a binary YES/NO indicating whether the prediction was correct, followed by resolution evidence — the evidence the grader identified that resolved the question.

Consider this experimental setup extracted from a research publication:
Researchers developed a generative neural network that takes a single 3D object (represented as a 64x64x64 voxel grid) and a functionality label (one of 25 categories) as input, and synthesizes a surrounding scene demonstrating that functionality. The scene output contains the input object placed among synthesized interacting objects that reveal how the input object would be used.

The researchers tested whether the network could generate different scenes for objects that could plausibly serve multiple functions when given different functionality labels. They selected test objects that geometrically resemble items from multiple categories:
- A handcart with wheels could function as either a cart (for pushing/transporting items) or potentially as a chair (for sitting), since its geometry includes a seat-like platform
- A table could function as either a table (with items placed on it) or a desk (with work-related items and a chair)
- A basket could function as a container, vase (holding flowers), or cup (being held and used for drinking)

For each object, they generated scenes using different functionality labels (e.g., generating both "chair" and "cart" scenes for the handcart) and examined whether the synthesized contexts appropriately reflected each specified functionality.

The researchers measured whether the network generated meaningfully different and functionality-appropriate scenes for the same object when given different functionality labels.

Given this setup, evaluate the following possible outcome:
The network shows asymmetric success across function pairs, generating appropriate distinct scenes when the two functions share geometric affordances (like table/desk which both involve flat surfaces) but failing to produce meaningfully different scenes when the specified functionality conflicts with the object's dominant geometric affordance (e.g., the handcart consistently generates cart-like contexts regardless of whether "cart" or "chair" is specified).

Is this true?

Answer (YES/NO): NO